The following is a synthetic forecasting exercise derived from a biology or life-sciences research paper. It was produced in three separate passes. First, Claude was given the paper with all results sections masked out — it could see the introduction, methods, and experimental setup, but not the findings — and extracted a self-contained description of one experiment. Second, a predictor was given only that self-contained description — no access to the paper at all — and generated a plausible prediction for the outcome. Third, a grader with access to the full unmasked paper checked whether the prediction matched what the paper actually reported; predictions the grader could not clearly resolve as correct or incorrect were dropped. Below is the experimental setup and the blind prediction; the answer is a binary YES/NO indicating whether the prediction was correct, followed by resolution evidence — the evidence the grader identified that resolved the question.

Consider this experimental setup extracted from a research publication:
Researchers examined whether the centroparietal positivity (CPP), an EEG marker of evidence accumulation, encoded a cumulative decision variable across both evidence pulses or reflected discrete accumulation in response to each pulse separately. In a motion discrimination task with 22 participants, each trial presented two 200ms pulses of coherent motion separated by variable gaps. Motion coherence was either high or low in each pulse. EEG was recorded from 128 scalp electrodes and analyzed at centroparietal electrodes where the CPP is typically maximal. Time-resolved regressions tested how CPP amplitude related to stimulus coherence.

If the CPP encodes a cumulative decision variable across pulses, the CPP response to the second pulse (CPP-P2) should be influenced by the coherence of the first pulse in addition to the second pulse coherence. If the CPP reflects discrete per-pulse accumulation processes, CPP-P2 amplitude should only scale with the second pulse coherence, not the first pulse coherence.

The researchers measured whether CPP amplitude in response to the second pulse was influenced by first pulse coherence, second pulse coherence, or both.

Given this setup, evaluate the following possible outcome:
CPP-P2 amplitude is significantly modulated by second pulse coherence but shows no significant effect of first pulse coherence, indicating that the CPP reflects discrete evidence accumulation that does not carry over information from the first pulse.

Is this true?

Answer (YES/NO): NO